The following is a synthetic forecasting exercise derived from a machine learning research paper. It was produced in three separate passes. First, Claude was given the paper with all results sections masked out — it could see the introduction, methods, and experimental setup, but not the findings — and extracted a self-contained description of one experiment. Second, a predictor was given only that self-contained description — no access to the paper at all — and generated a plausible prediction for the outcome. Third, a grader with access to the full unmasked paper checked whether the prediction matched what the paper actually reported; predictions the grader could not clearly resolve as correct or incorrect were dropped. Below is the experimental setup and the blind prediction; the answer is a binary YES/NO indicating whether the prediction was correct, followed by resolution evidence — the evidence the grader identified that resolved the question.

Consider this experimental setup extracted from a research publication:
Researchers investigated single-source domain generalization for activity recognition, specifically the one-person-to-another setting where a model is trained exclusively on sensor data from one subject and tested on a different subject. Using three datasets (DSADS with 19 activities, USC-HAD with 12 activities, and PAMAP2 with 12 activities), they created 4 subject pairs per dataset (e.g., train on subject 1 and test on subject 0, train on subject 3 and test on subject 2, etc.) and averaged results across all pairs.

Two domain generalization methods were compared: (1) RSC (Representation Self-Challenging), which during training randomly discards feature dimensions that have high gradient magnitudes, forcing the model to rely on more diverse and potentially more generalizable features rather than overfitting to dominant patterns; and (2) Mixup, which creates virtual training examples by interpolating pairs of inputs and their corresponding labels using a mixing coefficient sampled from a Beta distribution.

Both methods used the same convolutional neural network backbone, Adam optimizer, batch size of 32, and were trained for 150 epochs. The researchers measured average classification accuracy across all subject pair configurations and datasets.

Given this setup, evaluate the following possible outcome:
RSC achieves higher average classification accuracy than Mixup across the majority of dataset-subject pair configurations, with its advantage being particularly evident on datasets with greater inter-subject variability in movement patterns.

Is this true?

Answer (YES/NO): NO